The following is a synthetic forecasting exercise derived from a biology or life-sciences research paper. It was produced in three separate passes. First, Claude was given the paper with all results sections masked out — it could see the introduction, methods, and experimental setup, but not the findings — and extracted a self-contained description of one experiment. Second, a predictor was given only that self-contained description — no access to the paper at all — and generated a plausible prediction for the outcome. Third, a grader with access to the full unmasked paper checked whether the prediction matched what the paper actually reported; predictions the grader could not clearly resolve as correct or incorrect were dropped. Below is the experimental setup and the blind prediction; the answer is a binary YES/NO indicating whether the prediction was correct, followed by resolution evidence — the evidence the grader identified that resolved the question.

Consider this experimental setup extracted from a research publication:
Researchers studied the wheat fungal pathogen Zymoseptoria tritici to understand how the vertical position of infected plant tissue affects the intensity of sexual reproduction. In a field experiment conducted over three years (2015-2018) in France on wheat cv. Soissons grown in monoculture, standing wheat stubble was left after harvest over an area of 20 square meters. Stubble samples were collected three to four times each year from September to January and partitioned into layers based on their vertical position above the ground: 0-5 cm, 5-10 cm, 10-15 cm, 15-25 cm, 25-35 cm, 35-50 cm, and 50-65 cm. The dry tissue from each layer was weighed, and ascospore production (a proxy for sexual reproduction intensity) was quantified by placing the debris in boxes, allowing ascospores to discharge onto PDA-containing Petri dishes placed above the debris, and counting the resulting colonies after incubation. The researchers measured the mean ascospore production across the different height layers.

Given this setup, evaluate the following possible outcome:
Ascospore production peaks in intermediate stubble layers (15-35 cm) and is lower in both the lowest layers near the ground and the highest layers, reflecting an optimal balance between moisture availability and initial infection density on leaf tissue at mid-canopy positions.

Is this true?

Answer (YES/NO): YES